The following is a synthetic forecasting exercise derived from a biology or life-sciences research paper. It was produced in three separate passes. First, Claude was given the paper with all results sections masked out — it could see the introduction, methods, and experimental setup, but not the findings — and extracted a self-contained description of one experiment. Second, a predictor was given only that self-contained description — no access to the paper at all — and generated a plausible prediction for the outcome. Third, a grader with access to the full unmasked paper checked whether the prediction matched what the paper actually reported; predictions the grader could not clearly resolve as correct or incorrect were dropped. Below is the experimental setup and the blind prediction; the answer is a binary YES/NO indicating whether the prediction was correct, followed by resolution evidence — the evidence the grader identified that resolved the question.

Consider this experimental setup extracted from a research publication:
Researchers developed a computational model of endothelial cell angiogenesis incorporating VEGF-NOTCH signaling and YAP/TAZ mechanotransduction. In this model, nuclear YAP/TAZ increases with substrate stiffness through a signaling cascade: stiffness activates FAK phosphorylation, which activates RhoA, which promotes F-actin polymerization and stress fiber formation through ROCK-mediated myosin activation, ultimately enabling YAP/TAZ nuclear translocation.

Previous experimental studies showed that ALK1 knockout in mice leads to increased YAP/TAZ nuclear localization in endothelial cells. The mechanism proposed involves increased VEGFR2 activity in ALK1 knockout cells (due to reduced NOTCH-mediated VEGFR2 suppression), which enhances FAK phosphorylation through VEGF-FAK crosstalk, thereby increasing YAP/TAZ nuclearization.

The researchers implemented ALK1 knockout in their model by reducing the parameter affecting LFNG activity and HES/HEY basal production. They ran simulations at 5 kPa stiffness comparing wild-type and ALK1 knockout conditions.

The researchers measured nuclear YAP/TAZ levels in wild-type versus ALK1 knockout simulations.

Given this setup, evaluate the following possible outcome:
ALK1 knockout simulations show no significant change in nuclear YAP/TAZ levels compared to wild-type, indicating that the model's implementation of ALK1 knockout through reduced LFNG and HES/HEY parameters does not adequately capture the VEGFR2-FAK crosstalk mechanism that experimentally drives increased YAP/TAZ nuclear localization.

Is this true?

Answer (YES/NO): NO